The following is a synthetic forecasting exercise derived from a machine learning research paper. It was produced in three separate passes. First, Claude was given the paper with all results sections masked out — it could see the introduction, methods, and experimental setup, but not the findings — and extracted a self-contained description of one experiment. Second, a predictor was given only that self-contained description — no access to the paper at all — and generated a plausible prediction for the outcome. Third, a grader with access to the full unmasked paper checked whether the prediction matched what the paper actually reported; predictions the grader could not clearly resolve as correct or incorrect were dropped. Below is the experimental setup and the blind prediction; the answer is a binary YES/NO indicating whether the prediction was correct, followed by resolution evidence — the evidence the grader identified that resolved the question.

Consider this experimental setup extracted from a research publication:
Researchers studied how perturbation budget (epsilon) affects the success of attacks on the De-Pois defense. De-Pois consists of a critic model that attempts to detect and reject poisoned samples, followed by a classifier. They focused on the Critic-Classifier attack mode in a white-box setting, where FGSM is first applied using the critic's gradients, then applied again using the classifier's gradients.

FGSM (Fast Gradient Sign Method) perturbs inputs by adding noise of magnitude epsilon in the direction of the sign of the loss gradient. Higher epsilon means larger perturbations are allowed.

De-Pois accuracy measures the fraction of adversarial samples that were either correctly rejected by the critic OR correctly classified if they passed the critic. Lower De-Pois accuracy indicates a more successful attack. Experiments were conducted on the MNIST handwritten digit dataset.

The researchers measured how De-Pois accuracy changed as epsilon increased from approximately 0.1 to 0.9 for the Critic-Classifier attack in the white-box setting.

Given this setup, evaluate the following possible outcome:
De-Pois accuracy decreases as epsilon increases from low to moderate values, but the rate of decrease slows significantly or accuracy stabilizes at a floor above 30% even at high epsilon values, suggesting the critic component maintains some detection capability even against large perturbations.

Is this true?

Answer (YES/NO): NO